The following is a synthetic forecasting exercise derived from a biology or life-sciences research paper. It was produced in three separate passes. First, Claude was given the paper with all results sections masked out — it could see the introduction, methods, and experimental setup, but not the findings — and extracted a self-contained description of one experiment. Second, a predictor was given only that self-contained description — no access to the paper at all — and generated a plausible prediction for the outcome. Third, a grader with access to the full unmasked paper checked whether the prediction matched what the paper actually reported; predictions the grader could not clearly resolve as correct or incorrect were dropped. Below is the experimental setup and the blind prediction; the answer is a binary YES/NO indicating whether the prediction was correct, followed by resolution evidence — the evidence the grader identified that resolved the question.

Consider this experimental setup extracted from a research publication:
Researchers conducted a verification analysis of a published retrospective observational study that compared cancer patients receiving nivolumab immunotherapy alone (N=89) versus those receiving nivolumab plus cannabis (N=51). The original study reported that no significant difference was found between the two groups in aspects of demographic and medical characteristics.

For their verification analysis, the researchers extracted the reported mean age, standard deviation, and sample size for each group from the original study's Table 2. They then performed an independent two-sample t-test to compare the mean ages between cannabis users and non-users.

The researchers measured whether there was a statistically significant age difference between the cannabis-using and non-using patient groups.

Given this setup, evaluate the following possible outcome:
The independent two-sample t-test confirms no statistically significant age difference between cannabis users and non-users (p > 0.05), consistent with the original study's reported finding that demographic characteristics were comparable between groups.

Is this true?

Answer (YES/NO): NO